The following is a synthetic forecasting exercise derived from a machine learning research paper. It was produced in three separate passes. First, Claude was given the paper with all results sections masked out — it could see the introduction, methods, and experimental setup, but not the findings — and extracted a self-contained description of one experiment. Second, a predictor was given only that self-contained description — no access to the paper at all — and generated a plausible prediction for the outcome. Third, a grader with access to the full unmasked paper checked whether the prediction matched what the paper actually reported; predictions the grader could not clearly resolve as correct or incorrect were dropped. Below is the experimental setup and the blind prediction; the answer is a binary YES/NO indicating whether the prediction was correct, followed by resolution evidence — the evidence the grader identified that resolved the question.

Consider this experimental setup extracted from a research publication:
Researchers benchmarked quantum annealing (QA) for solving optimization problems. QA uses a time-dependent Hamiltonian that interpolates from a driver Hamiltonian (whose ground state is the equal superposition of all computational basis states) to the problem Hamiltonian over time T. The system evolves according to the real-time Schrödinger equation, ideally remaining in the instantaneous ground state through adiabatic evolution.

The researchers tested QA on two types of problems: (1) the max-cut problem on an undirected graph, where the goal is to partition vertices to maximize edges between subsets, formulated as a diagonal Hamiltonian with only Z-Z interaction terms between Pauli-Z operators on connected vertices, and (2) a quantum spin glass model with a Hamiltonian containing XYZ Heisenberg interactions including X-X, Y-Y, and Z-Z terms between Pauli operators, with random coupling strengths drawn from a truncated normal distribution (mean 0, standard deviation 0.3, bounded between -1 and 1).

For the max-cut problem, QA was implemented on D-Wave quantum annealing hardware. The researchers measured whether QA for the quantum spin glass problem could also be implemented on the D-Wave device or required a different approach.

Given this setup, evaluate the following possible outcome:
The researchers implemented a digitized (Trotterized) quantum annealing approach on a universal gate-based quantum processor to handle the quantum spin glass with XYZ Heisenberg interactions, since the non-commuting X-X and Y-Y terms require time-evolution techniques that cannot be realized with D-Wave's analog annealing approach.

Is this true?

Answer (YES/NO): NO